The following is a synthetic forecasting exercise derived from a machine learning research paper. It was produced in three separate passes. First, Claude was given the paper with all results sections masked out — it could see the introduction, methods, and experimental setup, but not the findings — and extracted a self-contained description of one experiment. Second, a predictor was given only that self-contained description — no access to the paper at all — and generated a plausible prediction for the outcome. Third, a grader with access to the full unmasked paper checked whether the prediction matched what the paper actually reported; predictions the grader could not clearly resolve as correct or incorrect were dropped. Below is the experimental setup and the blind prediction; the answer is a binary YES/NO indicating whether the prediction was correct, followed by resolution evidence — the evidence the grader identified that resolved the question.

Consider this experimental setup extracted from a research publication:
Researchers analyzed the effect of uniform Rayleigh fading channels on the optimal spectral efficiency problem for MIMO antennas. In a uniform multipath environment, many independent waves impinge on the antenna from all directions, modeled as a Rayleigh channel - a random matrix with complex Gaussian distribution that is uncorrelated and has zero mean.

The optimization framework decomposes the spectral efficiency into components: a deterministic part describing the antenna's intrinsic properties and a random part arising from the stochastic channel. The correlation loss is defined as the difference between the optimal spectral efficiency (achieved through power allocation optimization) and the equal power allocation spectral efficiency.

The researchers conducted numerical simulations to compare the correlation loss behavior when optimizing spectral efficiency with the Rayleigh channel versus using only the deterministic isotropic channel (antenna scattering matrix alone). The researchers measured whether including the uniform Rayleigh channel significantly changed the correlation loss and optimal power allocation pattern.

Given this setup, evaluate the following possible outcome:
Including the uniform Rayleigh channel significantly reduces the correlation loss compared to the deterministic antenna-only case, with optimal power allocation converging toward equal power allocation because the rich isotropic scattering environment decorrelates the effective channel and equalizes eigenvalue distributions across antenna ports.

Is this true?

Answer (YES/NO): NO